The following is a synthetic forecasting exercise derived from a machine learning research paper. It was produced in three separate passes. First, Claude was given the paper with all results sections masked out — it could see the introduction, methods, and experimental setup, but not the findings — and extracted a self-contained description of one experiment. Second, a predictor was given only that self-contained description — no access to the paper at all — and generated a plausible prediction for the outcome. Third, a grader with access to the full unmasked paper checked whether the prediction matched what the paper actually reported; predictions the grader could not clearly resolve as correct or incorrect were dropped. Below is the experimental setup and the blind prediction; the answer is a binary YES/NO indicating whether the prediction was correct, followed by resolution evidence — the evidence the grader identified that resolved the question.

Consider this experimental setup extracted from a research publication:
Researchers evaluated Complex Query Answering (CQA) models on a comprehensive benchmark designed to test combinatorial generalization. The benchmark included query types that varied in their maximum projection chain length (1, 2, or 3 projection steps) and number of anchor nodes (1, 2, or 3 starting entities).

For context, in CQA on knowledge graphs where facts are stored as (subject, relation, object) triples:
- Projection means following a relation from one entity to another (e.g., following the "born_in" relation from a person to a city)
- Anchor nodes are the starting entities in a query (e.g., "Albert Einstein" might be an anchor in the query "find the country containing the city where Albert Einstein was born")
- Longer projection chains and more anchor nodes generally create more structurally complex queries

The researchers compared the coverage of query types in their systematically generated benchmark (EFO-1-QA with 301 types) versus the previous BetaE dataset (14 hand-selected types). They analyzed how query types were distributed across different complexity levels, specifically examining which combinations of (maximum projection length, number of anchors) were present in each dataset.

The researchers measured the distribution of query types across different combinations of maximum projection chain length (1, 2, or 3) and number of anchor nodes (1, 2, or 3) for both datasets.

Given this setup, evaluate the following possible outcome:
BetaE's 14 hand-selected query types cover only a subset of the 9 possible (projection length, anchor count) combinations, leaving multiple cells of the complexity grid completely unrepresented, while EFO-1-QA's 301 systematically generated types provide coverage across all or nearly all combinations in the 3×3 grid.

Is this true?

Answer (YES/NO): YES